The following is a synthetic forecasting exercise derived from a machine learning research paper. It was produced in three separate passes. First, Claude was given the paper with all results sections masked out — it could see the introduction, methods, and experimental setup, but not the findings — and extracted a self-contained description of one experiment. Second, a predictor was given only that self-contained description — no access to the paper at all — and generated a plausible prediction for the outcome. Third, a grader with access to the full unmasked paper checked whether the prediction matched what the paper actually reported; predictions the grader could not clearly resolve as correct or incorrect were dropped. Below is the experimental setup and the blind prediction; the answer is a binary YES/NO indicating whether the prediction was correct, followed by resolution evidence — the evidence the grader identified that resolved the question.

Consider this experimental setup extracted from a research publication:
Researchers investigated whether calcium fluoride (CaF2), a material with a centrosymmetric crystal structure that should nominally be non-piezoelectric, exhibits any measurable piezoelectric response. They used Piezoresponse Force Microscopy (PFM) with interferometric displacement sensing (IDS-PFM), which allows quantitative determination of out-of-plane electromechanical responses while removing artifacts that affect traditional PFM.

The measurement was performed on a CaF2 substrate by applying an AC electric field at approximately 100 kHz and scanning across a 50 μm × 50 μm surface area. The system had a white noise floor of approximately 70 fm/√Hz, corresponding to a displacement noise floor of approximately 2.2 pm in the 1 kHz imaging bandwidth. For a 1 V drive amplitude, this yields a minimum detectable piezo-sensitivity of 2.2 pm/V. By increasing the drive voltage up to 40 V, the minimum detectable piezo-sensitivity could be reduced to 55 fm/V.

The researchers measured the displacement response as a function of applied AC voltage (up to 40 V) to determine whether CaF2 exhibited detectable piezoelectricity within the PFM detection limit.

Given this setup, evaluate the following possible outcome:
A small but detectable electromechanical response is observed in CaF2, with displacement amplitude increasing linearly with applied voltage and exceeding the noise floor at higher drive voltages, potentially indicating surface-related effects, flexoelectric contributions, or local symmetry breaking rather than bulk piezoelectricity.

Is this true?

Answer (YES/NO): NO